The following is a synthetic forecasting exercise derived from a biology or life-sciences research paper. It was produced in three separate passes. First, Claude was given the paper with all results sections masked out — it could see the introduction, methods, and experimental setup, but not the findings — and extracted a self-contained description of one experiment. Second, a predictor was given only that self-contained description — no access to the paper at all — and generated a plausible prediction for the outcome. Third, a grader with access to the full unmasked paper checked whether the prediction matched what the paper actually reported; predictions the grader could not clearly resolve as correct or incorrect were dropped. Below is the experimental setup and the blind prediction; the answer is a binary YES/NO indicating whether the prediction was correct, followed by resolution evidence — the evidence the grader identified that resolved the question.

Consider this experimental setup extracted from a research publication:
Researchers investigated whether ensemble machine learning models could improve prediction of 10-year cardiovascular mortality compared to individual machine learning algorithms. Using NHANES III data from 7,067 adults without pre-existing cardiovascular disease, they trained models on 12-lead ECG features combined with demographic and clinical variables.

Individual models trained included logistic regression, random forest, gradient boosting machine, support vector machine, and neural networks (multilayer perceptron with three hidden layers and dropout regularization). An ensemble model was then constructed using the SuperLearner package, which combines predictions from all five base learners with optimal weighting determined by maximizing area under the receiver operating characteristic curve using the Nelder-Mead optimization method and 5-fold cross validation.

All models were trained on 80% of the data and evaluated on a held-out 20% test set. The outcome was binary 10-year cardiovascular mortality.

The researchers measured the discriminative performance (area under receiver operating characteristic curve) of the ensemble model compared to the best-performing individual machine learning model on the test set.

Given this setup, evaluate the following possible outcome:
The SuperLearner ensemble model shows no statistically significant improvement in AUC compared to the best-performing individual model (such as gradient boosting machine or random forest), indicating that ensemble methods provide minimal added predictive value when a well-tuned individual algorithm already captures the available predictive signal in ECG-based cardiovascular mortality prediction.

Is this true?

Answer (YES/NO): NO